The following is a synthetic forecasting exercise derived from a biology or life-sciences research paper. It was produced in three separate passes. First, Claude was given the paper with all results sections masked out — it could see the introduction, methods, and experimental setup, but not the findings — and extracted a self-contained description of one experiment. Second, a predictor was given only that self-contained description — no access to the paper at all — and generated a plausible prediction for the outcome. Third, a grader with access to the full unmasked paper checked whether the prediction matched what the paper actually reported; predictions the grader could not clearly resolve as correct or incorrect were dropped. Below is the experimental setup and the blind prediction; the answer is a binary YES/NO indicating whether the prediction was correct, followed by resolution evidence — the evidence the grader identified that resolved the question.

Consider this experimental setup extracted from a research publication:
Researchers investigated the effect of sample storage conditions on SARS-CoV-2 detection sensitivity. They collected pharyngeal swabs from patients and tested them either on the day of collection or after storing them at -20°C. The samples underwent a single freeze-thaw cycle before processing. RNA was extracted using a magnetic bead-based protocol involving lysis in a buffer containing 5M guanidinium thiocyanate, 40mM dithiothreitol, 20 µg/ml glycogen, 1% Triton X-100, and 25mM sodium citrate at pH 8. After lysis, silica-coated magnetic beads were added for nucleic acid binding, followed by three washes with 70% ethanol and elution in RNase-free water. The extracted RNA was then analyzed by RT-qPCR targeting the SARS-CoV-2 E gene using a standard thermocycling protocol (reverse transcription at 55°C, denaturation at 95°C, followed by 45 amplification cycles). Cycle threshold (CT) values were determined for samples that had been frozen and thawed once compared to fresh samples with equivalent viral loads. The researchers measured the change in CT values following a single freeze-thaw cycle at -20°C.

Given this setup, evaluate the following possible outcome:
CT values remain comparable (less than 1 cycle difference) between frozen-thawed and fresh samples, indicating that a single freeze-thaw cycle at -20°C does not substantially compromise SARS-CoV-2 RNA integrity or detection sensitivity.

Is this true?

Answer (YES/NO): NO